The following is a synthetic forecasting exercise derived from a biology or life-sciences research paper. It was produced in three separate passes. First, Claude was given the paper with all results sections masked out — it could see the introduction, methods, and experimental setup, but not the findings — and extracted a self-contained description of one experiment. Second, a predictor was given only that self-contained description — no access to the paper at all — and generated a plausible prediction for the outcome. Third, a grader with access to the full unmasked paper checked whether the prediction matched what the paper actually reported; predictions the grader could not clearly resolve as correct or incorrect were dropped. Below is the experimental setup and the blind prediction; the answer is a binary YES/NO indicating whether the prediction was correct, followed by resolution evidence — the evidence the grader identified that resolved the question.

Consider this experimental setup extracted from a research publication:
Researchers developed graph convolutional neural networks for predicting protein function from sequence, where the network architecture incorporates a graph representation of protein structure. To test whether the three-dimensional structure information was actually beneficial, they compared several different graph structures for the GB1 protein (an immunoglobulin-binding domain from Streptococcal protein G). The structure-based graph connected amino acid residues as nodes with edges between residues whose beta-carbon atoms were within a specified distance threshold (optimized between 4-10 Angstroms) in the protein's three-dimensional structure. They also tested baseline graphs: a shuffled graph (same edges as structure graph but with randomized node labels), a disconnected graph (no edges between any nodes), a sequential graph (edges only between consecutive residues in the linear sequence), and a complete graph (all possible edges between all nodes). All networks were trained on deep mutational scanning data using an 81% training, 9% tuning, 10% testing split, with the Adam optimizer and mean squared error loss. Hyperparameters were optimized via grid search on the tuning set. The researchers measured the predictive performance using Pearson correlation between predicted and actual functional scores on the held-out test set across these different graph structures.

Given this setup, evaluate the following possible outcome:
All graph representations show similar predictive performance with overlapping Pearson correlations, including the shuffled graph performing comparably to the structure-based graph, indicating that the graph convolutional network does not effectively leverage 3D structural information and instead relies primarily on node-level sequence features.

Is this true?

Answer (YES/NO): YES